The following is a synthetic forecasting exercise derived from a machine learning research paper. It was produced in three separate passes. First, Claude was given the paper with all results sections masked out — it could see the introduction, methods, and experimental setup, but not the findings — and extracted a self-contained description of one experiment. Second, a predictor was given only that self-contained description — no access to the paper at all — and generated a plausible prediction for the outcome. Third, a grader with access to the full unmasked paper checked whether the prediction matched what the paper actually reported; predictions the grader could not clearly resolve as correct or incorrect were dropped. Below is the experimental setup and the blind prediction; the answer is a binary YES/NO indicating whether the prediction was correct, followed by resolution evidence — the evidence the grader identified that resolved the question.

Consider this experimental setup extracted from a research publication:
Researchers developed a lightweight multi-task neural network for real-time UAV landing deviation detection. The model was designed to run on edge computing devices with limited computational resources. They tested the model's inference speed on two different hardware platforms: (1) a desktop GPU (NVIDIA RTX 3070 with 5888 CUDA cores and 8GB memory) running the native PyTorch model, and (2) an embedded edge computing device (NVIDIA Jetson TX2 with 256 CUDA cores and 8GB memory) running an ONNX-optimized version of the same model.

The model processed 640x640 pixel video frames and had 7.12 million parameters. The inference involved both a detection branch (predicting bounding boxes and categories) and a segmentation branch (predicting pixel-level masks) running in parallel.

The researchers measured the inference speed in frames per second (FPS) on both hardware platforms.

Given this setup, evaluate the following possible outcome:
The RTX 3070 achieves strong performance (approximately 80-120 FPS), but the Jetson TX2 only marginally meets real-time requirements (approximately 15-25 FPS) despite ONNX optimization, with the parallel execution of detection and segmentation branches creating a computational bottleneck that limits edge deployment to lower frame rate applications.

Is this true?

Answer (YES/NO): NO